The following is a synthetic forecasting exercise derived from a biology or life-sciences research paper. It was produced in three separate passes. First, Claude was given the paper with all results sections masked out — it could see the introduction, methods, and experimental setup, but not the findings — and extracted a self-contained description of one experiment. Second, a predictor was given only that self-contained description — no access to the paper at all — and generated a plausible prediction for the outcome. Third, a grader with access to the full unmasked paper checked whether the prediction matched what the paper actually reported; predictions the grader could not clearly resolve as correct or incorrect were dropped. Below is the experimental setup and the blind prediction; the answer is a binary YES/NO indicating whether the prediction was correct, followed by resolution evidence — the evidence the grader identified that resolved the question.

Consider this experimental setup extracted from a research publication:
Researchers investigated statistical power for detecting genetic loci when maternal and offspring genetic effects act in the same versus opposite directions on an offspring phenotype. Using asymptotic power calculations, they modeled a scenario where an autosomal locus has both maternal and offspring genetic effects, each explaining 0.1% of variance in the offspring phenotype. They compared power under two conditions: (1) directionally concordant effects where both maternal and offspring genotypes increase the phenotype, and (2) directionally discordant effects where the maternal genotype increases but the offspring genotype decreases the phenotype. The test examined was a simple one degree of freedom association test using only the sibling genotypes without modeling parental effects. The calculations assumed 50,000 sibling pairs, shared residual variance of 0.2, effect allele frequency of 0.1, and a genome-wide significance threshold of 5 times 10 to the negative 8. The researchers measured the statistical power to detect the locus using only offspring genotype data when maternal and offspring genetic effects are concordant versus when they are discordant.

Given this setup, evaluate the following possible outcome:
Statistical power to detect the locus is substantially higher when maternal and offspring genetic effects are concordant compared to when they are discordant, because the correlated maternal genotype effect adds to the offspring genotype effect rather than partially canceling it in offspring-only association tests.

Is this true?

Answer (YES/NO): YES